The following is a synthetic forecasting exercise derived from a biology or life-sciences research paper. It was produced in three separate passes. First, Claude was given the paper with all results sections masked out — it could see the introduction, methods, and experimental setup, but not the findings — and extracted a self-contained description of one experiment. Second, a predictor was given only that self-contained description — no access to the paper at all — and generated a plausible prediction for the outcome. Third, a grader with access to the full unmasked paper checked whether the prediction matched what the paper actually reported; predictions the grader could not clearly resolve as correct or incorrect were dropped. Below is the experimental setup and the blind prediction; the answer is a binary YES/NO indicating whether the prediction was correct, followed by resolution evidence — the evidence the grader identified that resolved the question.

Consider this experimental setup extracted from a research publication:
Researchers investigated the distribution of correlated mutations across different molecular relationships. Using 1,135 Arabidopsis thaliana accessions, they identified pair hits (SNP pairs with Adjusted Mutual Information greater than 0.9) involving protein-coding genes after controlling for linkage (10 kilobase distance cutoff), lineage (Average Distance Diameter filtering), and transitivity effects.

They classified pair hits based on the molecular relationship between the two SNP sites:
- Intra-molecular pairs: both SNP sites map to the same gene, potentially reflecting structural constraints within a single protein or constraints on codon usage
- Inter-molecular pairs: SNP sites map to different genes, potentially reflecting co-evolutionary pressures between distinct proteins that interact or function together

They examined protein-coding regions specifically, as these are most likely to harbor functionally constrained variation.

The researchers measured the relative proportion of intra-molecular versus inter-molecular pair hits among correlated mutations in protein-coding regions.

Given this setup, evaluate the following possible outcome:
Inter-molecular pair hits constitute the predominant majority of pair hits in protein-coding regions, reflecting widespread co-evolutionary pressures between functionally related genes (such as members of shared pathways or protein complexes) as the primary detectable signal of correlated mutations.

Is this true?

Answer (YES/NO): YES